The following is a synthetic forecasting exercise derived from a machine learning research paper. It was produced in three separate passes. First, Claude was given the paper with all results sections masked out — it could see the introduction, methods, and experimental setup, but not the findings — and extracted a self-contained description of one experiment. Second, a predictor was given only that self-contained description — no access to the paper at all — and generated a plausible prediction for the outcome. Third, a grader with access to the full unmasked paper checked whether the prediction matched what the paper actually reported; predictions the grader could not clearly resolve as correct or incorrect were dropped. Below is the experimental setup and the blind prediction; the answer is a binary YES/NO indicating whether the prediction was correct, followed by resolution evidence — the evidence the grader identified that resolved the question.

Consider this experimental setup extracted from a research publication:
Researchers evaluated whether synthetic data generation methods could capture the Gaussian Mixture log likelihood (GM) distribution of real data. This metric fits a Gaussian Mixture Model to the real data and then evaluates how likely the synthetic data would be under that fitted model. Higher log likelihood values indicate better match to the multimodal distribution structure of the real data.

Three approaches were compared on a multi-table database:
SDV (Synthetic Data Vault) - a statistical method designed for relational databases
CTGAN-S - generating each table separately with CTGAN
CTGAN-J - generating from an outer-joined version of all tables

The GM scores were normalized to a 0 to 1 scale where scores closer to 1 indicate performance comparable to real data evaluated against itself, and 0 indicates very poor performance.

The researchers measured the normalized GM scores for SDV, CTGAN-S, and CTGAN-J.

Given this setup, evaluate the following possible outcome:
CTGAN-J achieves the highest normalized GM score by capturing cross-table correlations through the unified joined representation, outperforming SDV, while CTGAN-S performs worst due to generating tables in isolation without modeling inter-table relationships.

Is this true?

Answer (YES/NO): NO